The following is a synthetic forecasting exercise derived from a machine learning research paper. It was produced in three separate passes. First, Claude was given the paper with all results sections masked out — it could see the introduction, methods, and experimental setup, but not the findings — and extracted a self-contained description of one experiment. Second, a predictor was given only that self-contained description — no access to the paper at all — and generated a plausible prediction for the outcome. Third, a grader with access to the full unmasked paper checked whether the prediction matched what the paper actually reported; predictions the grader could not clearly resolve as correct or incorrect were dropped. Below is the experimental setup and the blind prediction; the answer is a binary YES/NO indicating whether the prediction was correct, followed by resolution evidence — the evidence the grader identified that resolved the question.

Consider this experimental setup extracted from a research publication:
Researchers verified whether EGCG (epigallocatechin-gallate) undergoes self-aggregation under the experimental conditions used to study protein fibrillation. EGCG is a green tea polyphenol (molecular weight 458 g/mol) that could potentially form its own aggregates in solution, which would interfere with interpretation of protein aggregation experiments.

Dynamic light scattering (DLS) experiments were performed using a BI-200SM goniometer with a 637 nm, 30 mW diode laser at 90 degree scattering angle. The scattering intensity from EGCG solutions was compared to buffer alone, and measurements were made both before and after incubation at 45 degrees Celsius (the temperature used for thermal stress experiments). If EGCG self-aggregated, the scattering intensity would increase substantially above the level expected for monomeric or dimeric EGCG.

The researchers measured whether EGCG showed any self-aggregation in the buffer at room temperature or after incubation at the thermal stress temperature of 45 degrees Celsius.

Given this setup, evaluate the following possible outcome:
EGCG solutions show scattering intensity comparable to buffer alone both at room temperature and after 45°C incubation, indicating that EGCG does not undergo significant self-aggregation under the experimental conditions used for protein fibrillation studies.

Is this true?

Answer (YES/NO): YES